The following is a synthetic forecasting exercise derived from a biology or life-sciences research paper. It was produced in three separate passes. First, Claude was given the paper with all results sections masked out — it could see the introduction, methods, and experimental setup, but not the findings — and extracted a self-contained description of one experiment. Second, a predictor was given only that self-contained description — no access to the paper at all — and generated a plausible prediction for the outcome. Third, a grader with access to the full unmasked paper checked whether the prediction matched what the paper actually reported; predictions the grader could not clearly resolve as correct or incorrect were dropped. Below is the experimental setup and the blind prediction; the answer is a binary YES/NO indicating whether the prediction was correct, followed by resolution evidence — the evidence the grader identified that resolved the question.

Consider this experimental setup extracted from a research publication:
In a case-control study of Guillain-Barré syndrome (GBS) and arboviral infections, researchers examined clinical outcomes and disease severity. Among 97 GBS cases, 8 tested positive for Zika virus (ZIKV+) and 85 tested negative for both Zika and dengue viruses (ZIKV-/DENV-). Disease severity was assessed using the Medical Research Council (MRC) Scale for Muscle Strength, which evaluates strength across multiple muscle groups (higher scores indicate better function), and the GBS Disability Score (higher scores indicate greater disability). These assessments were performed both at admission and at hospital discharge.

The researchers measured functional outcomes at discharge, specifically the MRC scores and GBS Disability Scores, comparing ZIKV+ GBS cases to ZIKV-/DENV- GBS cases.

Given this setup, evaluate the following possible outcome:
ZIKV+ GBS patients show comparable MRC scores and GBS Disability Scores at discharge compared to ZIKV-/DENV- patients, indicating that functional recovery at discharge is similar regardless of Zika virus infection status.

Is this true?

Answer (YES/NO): NO